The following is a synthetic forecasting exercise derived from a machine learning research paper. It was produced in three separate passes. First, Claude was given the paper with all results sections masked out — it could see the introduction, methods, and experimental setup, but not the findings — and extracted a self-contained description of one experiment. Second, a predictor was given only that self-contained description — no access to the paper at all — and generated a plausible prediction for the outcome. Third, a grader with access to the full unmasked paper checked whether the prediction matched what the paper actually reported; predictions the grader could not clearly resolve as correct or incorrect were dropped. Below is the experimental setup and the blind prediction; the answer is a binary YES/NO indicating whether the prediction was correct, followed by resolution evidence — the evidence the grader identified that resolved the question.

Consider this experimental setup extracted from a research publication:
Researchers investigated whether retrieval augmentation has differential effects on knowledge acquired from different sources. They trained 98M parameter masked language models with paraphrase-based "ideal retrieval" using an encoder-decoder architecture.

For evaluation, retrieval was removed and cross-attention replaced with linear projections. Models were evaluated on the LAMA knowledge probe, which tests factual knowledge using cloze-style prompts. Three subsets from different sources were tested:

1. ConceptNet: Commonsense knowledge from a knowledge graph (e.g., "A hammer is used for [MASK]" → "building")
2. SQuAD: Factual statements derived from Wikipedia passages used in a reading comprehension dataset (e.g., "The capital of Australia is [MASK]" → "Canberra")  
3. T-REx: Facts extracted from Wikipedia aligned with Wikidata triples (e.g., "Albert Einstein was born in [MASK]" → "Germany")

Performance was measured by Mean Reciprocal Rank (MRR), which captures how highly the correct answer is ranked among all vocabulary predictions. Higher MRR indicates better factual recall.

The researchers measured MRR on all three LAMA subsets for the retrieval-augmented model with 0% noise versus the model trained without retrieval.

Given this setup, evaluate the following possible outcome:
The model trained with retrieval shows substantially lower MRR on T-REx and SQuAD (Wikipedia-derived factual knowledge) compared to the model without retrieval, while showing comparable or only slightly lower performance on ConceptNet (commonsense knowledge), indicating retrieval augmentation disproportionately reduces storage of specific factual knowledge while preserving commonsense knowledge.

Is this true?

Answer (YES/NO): NO